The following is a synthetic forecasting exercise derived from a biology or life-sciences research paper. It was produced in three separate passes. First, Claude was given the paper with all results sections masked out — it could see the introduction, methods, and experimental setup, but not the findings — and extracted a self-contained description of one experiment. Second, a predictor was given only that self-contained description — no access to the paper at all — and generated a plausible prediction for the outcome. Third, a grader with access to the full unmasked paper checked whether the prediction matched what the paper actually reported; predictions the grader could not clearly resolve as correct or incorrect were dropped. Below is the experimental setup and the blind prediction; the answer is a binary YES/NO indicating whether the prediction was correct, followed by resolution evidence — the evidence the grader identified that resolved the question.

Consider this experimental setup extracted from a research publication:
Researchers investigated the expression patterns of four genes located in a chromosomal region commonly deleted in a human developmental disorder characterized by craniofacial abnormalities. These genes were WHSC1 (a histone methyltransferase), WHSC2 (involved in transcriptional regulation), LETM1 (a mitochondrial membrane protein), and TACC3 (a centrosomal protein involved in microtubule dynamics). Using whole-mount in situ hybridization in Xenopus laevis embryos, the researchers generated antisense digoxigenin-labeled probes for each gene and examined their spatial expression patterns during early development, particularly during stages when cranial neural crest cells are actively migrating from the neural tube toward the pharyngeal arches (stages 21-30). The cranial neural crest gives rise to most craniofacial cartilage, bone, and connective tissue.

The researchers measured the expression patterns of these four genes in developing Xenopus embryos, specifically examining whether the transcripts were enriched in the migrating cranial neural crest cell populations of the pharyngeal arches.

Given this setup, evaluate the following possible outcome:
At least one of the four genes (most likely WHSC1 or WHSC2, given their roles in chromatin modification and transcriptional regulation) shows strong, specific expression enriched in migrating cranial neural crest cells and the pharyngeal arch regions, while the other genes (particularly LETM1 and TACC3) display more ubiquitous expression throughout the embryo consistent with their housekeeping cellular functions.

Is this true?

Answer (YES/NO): NO